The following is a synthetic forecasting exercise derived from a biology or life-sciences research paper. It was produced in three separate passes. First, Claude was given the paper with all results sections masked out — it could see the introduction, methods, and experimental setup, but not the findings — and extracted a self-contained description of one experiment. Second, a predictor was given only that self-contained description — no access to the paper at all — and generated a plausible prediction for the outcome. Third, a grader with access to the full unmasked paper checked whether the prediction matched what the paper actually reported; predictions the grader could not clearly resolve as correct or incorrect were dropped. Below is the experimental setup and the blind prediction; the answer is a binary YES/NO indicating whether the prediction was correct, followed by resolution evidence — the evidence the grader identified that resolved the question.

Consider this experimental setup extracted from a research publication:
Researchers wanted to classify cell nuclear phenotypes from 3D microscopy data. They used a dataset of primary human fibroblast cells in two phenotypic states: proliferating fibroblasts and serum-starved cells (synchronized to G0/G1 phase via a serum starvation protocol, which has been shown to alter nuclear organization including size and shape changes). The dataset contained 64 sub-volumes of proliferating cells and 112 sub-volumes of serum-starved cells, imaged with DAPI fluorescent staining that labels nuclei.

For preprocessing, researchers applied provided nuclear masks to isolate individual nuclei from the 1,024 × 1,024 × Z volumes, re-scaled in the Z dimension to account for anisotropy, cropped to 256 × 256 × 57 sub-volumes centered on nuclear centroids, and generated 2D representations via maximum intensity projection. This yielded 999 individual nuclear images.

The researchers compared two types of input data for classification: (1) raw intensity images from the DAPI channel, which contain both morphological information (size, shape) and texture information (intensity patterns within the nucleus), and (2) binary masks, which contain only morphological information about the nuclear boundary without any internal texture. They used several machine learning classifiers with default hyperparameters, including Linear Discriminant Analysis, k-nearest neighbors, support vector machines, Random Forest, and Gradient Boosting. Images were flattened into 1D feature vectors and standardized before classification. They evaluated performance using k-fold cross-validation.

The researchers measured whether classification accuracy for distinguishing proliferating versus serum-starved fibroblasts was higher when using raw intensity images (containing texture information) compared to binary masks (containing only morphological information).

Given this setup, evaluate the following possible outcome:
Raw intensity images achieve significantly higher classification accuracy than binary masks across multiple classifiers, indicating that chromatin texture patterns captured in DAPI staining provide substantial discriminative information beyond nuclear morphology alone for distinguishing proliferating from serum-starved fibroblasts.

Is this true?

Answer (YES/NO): NO